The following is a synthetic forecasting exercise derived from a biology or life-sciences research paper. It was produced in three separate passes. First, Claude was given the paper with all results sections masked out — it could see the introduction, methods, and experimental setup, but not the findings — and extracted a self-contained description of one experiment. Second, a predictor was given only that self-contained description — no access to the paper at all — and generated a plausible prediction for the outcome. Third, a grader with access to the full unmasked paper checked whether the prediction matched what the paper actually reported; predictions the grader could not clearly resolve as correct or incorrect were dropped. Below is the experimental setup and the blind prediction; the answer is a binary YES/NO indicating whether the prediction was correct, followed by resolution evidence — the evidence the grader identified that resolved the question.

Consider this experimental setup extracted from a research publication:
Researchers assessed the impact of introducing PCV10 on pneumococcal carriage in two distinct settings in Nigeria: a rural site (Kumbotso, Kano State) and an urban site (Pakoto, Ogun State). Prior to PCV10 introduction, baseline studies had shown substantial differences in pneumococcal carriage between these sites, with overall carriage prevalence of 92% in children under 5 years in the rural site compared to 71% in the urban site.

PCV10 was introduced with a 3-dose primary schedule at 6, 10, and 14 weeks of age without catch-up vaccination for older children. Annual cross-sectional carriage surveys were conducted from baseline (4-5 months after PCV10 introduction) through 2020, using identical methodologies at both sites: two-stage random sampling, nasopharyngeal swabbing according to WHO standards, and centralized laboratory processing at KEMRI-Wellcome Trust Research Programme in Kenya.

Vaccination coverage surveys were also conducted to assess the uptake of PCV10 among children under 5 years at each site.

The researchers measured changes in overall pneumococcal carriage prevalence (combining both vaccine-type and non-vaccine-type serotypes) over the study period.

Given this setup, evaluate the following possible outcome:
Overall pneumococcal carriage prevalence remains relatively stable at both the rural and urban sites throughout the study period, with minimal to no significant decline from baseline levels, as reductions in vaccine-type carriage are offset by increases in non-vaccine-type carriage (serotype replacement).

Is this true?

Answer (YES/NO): NO